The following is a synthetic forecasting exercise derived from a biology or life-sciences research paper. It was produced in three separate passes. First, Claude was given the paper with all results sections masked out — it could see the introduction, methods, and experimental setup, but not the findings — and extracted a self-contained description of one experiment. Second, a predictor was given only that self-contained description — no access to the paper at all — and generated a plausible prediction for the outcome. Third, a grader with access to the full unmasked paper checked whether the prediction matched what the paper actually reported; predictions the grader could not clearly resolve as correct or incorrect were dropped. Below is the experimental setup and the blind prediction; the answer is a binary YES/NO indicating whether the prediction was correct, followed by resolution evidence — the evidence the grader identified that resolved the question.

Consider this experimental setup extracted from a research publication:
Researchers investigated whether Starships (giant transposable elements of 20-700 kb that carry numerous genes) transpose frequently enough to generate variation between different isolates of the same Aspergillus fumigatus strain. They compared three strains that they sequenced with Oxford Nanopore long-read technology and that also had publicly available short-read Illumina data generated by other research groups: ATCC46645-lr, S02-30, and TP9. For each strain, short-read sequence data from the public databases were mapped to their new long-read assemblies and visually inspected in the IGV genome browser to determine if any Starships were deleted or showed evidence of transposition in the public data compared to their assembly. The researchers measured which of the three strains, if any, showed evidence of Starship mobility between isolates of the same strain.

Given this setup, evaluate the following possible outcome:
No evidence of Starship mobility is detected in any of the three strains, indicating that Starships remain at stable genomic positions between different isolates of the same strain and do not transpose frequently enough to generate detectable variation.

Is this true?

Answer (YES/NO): NO